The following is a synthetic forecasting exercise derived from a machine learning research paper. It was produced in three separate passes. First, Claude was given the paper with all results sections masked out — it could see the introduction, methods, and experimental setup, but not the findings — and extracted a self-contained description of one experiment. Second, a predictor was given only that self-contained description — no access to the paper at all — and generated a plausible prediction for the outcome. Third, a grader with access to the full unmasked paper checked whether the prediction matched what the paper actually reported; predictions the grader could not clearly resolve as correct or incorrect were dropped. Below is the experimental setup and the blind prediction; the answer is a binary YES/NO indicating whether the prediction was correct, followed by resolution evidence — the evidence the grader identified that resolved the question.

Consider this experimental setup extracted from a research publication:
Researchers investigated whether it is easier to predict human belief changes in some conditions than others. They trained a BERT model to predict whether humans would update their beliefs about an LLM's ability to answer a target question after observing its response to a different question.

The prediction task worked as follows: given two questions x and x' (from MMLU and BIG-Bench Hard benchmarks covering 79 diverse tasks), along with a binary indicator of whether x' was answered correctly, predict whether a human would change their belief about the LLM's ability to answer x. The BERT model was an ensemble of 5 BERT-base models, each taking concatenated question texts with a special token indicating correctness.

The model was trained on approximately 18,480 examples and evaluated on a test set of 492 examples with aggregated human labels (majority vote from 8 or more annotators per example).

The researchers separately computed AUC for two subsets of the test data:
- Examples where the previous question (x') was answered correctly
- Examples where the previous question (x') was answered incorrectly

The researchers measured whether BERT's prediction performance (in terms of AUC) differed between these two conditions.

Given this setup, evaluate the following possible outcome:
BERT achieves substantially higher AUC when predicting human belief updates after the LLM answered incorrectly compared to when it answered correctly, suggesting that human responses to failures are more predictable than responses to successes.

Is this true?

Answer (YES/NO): NO